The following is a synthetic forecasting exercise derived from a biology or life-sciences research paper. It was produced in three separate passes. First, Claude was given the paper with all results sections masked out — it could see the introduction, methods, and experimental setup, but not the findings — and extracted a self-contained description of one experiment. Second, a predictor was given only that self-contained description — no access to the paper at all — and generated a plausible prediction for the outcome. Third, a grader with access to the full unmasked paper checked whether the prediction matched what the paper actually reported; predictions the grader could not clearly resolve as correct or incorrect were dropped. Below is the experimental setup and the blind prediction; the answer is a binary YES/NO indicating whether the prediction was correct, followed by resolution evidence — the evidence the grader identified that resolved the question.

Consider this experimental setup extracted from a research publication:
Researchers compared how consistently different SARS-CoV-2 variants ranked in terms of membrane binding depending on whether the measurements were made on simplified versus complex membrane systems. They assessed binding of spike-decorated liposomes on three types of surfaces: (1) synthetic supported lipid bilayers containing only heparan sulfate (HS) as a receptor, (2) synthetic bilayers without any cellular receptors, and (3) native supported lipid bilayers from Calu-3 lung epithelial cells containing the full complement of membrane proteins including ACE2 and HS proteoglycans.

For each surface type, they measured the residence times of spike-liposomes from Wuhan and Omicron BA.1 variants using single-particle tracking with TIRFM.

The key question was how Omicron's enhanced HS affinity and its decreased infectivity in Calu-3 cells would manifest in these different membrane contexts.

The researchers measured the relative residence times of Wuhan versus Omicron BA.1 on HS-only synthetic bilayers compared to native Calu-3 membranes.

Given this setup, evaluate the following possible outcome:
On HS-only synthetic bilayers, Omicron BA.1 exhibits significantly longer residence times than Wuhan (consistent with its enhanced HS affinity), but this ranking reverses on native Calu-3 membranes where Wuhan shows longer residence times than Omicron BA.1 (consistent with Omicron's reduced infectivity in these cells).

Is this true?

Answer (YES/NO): NO